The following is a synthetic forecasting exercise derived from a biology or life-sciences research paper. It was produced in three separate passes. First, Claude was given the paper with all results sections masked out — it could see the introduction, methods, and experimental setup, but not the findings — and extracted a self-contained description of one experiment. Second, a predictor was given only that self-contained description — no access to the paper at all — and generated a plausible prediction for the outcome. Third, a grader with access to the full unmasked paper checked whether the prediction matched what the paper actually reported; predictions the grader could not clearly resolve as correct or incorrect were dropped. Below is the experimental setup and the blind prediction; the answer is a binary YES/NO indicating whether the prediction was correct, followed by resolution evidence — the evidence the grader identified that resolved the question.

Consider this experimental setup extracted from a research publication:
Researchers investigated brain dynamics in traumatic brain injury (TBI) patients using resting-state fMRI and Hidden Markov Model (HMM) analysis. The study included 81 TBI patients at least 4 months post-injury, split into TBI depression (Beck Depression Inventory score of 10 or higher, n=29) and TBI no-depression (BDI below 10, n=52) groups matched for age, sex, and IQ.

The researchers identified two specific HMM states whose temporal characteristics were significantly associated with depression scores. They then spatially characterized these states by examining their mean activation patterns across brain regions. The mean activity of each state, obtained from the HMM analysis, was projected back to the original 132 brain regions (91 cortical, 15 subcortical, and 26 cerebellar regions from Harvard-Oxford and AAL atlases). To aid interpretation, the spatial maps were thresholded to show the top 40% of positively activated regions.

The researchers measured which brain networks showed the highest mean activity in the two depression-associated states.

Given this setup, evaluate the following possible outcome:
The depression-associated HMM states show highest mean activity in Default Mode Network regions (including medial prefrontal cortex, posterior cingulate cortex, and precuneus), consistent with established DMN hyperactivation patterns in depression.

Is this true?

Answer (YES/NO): NO